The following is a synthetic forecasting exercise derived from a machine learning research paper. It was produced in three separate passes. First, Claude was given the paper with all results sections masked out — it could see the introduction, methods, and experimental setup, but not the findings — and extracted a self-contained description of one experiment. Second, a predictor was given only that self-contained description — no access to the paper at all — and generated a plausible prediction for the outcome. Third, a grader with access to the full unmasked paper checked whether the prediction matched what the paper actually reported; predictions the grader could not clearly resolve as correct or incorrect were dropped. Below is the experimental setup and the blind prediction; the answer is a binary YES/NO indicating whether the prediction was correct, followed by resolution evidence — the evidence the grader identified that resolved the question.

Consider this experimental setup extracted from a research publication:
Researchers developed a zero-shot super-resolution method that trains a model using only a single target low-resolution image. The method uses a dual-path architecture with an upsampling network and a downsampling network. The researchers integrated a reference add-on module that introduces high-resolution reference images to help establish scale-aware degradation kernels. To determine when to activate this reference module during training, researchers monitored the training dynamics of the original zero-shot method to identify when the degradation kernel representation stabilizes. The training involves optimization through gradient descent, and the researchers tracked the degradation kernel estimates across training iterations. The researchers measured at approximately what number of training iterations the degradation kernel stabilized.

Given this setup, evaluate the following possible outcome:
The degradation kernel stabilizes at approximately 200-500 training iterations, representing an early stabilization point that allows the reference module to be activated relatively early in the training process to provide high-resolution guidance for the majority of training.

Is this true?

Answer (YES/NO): NO